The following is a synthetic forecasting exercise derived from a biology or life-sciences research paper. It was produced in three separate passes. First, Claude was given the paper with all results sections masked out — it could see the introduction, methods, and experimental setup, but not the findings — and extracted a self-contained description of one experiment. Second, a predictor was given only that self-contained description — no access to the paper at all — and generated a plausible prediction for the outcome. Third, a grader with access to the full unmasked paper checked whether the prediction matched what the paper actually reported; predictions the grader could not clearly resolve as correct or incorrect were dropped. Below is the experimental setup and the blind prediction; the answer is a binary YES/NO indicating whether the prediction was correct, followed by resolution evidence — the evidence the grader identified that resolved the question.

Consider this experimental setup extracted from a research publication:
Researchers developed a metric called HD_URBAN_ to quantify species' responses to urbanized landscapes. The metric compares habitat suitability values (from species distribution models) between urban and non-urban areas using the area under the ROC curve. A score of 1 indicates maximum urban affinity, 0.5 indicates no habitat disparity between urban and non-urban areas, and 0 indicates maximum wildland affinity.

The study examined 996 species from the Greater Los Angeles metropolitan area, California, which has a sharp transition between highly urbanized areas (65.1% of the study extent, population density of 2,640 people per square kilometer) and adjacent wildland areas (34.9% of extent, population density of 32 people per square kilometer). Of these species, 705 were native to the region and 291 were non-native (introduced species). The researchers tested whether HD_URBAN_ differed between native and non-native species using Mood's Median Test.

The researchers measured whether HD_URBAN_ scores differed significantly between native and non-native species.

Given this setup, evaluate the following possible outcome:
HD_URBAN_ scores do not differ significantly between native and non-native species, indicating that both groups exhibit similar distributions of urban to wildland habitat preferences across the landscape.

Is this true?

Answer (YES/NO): NO